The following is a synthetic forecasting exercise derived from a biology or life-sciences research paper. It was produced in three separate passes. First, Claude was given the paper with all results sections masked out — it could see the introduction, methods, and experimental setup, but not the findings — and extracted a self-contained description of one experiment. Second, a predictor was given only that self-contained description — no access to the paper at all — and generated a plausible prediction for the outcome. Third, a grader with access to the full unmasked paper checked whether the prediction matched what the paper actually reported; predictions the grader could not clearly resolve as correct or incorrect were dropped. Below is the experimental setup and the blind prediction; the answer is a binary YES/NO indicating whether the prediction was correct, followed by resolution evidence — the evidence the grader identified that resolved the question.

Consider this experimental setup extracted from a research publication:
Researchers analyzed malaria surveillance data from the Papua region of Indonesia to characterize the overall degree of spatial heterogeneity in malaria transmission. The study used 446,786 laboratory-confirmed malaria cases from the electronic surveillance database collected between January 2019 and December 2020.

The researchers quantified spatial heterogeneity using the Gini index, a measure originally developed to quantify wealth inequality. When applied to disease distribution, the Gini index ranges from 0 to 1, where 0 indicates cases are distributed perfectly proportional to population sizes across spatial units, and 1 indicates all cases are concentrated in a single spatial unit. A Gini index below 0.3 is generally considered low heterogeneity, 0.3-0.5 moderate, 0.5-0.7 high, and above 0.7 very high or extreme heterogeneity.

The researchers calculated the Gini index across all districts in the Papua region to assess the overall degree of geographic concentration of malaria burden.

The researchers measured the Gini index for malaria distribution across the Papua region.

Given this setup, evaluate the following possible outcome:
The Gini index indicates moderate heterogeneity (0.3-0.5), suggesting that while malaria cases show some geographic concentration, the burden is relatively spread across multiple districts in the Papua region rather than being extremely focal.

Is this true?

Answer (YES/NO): NO